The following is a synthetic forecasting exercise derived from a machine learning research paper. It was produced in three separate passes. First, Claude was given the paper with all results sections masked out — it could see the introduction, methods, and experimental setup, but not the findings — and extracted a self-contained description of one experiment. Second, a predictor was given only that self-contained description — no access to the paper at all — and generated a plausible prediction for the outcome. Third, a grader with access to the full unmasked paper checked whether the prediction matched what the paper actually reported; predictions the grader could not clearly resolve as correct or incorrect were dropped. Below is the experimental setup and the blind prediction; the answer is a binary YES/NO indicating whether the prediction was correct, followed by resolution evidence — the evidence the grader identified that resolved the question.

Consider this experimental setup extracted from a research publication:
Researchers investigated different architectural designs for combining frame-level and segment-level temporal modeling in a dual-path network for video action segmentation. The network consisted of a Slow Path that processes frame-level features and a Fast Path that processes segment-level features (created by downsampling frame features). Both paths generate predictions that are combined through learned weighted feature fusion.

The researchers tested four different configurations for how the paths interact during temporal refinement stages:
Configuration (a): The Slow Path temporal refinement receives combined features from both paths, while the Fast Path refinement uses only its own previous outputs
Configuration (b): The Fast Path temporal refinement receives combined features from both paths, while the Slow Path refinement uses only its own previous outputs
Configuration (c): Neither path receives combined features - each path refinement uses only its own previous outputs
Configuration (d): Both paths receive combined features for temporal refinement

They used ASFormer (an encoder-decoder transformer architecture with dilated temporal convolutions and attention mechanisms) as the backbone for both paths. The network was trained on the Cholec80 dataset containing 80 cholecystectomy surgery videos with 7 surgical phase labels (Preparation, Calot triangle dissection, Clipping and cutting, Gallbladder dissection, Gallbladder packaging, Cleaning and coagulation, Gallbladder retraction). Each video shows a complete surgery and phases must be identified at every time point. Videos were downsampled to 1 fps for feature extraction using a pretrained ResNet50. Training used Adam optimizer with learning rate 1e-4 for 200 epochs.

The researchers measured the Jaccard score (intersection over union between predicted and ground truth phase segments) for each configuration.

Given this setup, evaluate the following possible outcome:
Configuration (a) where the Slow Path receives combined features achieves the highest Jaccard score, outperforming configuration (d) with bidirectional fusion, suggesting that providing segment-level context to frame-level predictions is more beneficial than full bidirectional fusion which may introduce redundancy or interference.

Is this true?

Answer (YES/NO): YES